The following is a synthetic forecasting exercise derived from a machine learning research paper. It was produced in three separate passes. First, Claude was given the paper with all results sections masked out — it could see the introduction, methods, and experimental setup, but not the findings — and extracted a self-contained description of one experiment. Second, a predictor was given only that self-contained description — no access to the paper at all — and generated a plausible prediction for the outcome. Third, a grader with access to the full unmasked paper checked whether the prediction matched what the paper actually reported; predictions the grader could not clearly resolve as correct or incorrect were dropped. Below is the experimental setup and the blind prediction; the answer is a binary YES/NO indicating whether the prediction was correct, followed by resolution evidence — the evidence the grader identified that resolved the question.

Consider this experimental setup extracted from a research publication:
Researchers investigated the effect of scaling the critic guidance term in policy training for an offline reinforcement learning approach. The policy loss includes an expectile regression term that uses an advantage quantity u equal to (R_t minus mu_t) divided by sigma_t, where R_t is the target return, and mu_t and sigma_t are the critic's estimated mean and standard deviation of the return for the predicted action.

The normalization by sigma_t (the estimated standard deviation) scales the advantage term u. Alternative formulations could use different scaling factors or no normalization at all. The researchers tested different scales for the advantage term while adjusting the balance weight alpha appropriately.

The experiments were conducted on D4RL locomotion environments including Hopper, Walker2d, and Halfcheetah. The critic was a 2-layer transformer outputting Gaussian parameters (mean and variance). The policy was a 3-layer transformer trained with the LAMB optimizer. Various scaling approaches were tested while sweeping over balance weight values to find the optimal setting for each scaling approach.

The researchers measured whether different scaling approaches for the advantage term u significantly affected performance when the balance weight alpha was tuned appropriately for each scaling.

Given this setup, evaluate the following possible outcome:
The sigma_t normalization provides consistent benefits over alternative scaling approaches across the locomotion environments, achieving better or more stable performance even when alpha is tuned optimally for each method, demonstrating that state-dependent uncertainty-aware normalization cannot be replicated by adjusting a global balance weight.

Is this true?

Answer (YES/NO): NO